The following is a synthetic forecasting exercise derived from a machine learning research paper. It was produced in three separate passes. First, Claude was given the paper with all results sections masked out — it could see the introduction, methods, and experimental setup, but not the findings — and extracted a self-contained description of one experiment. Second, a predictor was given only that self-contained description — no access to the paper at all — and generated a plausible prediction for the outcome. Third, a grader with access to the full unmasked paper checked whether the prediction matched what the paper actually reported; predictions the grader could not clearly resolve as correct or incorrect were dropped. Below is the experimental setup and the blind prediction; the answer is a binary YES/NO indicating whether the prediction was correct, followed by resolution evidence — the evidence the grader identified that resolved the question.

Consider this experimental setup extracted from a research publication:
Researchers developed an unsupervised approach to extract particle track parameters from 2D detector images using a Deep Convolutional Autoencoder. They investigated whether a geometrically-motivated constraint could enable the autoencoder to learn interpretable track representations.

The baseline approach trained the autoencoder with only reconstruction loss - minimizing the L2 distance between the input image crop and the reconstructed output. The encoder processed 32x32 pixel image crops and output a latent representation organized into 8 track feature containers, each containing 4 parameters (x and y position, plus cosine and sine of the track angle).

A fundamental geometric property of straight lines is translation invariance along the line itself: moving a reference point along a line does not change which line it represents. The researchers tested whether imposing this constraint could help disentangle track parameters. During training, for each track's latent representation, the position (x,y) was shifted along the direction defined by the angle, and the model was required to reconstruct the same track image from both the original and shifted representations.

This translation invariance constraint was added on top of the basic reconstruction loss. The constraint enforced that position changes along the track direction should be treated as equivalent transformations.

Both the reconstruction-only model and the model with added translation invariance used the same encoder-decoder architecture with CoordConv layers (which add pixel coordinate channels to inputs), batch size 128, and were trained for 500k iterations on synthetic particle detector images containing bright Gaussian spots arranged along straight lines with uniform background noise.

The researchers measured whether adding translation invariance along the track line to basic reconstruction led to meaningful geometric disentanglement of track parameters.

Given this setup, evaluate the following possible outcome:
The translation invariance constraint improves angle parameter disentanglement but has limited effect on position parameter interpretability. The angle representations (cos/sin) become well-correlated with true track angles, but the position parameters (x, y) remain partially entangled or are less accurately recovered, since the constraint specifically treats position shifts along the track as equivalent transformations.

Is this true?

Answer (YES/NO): NO